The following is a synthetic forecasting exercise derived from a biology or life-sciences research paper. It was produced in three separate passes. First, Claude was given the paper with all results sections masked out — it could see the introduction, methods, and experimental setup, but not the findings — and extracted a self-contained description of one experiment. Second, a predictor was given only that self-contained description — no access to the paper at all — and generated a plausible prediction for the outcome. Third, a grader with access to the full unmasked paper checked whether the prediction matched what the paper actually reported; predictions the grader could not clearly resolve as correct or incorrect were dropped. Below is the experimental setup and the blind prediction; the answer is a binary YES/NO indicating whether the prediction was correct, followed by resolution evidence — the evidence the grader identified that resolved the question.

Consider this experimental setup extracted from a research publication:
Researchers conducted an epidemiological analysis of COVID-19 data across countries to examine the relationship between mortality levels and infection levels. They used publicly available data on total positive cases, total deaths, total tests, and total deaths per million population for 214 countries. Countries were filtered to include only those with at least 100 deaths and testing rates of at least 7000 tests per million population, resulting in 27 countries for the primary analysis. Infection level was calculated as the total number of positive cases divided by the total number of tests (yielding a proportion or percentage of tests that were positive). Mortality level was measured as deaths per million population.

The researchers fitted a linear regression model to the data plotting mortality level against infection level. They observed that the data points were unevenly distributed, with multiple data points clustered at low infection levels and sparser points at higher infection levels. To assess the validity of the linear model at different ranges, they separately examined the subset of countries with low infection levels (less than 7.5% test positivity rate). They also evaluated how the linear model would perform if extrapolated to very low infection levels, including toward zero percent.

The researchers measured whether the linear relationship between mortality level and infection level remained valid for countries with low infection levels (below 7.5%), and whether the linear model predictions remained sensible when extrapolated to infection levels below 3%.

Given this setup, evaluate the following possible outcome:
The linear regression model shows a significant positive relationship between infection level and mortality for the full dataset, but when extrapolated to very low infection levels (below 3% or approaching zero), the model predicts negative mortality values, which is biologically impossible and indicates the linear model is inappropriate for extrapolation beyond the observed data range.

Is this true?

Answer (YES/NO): YES